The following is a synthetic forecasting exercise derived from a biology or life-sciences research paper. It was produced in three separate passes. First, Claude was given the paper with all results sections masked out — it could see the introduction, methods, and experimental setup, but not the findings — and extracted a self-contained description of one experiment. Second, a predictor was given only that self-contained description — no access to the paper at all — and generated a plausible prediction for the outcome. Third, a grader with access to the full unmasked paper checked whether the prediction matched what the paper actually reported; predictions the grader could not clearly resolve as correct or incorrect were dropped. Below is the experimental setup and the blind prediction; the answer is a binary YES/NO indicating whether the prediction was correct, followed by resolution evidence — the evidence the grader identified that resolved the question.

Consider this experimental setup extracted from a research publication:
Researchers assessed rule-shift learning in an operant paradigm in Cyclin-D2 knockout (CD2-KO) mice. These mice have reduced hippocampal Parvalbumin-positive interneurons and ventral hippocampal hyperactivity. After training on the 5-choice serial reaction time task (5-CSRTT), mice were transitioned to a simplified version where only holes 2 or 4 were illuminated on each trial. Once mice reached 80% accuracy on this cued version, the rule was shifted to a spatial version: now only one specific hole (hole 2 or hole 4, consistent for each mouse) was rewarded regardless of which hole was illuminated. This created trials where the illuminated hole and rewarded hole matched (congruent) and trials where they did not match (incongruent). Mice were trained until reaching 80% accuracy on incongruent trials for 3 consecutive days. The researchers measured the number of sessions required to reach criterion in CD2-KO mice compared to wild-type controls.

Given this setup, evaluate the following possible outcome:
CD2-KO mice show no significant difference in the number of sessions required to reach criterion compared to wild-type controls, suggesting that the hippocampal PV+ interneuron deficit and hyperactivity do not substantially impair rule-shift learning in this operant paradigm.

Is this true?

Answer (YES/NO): NO